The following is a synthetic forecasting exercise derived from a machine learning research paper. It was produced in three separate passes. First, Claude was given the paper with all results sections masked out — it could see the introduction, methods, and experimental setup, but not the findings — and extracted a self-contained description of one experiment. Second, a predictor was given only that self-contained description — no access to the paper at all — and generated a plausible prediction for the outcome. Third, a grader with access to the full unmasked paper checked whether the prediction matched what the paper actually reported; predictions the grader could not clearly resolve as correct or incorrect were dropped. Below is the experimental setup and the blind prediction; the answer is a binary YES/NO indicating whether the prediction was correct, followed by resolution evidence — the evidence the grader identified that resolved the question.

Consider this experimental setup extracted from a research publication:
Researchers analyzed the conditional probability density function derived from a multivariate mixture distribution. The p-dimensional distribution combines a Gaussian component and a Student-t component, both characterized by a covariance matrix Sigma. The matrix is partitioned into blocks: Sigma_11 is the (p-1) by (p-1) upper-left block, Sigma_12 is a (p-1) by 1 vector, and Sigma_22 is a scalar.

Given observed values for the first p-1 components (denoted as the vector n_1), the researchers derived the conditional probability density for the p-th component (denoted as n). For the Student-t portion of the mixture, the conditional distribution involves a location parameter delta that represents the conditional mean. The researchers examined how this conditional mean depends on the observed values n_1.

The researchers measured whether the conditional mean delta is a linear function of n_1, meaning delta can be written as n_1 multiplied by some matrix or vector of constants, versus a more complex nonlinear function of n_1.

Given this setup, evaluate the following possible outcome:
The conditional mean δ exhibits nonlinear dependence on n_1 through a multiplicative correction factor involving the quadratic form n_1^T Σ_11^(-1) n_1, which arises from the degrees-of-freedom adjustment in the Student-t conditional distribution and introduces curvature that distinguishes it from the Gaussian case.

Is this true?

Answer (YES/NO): NO